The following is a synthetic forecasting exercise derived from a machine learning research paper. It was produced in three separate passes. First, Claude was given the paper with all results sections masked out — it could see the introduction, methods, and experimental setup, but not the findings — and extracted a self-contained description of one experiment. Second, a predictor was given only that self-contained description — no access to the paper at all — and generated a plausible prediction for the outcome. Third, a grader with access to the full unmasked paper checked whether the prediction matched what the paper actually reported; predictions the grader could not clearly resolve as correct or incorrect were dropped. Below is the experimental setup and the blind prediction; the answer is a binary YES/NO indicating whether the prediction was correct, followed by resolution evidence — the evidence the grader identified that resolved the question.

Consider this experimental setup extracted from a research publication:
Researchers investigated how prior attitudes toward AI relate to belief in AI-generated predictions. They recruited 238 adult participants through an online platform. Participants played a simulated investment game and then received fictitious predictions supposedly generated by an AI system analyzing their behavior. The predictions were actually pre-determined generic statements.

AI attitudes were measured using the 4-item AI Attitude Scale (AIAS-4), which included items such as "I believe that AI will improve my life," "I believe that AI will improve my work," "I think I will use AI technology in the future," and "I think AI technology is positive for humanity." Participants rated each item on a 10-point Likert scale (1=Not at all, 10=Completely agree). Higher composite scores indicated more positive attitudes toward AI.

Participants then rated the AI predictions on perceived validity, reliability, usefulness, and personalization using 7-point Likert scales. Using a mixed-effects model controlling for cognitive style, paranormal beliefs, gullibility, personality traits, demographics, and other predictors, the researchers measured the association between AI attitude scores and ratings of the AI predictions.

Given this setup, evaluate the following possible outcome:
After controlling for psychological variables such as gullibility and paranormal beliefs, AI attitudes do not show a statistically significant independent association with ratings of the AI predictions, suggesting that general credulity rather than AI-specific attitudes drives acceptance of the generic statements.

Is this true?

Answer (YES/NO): NO